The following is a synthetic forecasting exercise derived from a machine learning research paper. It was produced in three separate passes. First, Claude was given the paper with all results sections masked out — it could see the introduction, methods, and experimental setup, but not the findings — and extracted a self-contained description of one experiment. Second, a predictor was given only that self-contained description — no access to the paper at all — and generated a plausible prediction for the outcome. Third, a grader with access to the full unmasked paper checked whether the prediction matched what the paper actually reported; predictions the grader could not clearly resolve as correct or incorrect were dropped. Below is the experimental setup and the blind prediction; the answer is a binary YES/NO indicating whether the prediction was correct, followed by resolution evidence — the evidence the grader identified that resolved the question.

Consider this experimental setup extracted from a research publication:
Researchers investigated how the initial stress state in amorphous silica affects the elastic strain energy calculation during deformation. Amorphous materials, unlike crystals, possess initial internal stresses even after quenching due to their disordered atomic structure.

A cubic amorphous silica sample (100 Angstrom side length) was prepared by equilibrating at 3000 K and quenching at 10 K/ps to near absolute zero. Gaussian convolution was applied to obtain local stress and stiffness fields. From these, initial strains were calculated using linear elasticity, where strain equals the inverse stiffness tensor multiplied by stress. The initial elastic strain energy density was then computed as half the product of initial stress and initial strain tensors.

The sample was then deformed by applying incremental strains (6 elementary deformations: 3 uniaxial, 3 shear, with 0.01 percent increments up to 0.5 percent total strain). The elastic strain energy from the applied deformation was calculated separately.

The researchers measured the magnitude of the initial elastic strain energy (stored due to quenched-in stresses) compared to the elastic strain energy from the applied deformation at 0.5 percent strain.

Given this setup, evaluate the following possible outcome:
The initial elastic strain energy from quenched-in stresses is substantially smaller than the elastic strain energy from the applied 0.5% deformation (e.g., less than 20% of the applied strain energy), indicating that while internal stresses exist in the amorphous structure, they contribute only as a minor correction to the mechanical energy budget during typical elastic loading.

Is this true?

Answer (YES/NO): YES